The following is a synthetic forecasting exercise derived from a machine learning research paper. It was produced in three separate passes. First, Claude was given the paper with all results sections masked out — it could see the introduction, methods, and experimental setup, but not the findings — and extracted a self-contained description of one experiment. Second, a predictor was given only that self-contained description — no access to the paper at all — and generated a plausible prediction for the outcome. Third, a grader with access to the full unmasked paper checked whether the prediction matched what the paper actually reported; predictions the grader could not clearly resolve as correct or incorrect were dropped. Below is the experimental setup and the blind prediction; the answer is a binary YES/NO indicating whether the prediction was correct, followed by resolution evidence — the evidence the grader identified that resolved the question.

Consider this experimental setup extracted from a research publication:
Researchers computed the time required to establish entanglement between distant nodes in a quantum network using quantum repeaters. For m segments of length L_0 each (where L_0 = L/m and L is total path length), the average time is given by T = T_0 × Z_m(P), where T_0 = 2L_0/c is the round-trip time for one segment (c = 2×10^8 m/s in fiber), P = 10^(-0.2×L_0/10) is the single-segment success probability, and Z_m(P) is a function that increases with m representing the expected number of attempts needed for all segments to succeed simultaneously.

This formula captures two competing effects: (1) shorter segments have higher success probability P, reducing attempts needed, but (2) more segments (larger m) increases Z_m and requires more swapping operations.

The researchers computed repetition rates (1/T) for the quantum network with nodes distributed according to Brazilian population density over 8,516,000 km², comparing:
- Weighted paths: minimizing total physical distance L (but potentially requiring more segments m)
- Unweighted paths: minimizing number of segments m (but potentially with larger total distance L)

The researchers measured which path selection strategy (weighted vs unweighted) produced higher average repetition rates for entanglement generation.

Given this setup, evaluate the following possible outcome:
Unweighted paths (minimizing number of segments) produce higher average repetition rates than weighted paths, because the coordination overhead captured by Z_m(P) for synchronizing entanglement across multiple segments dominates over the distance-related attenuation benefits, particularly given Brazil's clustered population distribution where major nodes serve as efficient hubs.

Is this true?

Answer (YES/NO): NO